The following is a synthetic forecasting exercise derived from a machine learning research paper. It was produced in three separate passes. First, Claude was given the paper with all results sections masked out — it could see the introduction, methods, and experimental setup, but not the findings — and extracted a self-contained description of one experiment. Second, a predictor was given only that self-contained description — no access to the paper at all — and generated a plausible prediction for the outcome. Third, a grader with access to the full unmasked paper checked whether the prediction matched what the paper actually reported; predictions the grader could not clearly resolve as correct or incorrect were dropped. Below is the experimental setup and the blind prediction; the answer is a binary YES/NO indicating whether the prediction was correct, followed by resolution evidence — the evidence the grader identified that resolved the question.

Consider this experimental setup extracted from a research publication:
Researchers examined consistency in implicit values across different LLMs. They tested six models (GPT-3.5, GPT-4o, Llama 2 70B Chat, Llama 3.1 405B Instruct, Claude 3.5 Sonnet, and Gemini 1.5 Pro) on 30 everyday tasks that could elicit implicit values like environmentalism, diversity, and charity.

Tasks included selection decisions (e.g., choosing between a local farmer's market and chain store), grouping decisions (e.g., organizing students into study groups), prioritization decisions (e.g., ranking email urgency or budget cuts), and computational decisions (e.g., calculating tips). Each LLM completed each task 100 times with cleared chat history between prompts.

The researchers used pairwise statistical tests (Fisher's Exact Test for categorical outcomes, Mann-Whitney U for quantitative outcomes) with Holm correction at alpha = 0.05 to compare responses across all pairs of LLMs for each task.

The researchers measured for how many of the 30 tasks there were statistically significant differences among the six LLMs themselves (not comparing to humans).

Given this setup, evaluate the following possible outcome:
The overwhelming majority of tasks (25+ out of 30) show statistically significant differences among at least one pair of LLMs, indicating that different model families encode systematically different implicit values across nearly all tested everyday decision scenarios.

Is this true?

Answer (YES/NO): YES